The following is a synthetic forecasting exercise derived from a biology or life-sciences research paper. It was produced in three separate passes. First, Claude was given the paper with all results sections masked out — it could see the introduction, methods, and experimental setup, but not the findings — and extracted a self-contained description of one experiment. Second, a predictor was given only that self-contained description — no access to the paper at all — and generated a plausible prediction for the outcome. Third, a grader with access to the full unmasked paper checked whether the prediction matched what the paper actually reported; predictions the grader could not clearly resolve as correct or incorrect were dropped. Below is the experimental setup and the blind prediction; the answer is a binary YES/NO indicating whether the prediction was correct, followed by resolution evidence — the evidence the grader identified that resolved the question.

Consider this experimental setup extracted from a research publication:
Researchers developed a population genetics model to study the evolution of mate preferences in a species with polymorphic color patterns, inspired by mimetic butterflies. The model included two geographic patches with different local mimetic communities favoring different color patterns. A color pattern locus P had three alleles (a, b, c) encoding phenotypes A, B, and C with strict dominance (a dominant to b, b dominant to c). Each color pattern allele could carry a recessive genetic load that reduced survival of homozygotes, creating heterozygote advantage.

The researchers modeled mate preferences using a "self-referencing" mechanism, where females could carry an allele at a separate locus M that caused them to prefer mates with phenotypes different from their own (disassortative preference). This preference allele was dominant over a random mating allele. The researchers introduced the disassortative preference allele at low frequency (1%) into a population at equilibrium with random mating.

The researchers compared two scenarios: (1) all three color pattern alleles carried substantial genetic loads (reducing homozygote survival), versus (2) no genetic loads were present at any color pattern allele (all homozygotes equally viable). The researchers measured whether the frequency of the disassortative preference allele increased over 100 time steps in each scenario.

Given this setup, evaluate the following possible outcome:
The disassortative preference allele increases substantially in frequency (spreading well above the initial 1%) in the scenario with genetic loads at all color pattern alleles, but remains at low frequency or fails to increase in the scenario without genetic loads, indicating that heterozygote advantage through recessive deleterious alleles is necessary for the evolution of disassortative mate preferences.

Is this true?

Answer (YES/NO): YES